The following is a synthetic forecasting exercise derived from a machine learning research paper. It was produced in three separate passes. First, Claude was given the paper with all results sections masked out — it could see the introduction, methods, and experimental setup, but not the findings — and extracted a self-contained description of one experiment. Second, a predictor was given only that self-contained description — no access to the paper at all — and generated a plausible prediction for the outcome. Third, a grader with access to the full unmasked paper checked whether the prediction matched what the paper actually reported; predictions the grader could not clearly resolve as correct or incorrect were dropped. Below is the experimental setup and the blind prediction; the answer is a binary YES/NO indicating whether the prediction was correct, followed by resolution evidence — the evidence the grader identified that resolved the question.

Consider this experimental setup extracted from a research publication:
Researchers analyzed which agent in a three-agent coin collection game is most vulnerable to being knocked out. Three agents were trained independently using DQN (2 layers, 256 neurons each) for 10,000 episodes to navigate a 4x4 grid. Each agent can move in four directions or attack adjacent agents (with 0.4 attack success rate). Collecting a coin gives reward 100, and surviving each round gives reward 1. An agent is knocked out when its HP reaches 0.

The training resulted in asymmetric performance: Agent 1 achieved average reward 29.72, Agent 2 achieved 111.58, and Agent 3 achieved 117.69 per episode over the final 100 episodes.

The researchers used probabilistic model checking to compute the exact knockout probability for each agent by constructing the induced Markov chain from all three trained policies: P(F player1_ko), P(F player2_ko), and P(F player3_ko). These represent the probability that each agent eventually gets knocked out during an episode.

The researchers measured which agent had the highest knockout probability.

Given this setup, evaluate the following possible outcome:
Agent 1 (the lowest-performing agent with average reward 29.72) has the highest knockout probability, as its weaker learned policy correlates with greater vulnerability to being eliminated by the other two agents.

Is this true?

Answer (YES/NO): NO